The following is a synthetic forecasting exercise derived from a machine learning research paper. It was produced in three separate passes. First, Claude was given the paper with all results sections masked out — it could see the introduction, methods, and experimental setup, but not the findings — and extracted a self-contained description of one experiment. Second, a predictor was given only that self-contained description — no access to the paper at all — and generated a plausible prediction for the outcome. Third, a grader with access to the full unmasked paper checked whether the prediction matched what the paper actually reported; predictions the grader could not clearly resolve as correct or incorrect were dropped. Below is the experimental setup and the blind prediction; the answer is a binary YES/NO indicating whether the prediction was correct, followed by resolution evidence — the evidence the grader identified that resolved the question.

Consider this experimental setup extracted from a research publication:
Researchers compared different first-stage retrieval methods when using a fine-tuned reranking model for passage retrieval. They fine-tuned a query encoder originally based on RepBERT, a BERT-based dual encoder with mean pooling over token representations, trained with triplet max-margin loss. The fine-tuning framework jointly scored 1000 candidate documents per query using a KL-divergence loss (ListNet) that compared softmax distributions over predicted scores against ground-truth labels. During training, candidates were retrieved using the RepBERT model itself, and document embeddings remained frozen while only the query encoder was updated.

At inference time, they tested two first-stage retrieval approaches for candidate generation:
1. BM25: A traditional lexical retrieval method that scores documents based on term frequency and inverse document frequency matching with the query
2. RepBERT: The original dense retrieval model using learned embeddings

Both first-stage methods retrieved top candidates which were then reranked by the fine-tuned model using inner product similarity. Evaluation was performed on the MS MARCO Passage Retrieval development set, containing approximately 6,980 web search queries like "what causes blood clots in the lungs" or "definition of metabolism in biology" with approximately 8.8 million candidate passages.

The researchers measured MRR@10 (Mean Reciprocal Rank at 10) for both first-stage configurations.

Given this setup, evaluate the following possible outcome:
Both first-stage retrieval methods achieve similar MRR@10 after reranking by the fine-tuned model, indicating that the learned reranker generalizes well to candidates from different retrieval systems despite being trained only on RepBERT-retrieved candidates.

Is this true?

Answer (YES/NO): YES